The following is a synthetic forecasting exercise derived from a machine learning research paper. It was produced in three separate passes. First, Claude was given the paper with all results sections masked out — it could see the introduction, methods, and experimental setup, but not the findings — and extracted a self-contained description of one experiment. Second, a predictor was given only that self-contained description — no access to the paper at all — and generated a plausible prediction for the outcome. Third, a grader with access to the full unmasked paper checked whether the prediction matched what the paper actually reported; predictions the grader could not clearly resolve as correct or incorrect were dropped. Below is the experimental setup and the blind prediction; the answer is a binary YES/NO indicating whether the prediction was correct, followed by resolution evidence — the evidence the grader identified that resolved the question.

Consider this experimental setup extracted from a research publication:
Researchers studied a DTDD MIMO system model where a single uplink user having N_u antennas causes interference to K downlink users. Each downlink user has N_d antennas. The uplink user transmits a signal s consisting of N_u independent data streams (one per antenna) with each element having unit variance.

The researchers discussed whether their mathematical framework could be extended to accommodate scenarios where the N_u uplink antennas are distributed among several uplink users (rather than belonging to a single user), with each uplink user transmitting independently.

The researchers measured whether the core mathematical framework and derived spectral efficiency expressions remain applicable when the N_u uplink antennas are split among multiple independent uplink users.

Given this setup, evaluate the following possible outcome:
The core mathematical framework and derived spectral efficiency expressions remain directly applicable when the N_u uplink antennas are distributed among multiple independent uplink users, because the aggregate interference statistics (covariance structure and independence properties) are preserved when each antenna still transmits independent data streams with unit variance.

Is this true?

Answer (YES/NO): NO